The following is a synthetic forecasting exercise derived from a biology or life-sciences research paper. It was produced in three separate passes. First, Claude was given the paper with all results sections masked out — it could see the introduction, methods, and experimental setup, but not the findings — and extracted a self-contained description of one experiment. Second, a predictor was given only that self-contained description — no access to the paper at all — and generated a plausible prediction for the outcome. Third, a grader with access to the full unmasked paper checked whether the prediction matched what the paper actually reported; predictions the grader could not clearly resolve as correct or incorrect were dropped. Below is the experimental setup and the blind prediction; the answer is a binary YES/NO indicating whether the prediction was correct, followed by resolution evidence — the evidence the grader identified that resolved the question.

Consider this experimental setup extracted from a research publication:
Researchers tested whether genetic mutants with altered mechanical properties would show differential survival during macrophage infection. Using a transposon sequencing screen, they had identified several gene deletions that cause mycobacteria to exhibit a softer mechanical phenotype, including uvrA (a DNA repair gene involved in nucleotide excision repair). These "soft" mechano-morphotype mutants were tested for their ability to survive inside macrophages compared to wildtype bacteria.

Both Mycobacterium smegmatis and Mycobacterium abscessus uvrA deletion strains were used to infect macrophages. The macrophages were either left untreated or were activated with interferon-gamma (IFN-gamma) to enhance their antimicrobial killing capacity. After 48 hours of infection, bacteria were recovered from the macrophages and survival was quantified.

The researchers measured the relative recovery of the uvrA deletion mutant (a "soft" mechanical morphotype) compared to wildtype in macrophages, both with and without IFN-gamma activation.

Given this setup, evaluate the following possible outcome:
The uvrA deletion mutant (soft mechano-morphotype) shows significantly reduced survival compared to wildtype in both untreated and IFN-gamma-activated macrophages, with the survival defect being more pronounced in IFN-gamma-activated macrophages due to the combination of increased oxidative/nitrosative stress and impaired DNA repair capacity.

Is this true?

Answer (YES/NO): NO